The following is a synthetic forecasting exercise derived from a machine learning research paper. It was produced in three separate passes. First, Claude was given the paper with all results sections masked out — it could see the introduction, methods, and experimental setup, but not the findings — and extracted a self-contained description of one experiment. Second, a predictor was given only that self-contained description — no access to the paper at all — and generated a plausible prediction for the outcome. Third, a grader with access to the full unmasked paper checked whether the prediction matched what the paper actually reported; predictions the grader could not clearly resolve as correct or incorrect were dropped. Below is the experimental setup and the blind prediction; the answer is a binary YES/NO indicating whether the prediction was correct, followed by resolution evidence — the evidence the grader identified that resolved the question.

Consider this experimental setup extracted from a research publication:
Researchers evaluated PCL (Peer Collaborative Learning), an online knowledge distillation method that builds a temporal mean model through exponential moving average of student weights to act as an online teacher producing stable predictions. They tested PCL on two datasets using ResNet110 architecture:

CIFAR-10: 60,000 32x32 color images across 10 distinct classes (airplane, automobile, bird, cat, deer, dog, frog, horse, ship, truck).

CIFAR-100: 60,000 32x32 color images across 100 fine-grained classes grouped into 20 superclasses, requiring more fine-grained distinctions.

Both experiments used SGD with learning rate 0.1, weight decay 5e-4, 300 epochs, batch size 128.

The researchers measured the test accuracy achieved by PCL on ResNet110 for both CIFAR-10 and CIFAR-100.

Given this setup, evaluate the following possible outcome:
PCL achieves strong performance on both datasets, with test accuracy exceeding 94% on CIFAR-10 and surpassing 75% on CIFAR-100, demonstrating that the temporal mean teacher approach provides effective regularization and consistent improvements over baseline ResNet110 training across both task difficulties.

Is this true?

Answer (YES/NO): YES